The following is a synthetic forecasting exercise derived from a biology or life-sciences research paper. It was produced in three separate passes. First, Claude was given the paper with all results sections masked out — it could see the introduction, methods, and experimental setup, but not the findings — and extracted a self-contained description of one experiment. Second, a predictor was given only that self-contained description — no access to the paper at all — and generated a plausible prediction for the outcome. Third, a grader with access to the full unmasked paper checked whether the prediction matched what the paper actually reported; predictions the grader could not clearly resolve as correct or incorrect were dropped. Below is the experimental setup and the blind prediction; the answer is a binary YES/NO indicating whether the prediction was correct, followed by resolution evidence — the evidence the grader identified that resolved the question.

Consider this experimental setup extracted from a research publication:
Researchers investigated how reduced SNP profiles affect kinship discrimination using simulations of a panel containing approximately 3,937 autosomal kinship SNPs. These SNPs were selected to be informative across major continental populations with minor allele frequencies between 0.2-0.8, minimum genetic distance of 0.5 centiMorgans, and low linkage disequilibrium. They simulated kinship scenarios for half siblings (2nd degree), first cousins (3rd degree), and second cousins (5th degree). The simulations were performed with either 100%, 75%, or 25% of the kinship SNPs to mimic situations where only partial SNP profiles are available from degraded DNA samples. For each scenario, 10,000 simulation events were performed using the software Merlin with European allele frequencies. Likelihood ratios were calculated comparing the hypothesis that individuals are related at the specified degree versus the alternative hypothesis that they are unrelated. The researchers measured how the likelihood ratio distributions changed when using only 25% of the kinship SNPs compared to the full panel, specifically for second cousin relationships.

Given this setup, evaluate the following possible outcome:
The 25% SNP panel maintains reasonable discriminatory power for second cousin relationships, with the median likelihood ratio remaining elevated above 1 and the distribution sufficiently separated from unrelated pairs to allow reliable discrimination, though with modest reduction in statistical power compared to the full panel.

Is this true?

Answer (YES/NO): NO